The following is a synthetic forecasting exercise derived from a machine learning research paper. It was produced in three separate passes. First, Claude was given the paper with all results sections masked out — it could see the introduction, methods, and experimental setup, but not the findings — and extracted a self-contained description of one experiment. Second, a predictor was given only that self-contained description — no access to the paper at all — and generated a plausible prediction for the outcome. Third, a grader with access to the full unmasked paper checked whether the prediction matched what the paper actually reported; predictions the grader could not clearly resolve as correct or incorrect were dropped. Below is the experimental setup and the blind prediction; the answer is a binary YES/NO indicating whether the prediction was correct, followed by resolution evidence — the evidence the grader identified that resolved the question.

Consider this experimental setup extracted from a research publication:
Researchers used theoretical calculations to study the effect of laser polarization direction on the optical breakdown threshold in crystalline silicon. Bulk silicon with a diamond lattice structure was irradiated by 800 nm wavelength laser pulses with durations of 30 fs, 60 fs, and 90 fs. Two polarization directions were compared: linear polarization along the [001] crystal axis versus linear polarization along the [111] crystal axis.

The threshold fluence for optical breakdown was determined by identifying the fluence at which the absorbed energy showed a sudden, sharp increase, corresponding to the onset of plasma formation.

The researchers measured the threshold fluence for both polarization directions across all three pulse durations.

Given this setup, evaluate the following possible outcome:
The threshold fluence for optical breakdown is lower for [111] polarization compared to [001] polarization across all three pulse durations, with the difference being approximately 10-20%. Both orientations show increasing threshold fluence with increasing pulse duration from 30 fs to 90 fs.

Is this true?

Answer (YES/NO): NO